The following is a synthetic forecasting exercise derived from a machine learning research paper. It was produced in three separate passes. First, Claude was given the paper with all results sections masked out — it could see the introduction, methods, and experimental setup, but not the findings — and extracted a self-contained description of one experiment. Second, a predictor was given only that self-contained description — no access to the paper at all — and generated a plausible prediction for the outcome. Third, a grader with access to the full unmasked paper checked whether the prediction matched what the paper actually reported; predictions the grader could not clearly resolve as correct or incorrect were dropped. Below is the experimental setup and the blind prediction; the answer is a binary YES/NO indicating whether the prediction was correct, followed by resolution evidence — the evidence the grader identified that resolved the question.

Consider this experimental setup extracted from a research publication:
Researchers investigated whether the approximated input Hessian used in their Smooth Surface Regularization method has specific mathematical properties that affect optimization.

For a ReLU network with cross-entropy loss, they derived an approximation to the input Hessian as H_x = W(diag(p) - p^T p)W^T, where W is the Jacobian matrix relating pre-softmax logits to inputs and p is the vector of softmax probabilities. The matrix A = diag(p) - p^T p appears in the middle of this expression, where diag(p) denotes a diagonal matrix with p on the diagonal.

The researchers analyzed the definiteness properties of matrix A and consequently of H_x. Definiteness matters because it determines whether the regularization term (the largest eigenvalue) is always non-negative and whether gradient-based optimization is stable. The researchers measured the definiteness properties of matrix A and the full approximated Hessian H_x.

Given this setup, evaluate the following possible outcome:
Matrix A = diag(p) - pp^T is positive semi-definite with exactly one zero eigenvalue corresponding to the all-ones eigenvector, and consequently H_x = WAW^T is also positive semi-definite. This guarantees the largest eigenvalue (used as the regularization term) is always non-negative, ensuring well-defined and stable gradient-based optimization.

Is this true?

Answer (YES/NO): NO